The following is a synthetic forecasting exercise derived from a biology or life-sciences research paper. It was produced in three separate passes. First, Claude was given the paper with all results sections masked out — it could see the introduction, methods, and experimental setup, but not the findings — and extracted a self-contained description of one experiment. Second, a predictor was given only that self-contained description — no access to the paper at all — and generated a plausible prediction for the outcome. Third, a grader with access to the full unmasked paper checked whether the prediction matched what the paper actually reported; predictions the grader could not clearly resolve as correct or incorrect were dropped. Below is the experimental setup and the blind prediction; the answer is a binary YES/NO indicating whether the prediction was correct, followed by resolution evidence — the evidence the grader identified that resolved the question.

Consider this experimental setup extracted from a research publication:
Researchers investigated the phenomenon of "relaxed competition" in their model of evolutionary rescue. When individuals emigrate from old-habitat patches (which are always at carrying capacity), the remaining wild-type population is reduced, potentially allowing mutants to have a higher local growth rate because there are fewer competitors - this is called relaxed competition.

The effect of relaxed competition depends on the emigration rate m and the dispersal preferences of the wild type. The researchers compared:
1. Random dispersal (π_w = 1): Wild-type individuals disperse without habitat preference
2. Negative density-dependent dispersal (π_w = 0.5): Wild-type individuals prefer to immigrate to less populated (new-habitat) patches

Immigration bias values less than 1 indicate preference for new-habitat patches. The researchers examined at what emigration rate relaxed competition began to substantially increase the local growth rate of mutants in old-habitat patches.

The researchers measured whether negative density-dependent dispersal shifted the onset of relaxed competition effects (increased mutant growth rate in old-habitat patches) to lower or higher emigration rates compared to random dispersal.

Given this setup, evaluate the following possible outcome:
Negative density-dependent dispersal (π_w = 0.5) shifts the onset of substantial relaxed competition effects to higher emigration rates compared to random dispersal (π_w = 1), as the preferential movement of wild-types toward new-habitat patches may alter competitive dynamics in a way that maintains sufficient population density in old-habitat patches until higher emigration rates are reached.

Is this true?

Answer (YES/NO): NO